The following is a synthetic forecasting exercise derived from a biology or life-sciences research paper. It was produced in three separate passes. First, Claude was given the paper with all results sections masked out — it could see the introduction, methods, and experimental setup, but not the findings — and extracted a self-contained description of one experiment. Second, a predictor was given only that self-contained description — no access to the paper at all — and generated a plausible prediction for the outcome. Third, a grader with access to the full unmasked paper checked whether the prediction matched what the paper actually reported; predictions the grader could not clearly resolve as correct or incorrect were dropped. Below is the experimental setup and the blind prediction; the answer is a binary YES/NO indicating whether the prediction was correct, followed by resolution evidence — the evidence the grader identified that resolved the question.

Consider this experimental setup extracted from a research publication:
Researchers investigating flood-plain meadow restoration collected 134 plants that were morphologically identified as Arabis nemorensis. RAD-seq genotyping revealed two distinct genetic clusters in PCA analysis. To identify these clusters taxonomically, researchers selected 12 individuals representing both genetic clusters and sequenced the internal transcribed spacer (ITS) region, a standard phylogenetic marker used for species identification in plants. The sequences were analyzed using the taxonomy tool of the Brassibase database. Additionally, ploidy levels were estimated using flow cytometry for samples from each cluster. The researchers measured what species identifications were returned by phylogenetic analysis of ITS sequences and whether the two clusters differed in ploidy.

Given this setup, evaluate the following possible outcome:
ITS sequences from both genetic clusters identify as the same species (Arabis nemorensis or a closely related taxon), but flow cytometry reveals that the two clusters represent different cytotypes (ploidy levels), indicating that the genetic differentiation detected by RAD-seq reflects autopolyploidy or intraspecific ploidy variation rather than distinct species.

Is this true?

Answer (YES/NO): NO